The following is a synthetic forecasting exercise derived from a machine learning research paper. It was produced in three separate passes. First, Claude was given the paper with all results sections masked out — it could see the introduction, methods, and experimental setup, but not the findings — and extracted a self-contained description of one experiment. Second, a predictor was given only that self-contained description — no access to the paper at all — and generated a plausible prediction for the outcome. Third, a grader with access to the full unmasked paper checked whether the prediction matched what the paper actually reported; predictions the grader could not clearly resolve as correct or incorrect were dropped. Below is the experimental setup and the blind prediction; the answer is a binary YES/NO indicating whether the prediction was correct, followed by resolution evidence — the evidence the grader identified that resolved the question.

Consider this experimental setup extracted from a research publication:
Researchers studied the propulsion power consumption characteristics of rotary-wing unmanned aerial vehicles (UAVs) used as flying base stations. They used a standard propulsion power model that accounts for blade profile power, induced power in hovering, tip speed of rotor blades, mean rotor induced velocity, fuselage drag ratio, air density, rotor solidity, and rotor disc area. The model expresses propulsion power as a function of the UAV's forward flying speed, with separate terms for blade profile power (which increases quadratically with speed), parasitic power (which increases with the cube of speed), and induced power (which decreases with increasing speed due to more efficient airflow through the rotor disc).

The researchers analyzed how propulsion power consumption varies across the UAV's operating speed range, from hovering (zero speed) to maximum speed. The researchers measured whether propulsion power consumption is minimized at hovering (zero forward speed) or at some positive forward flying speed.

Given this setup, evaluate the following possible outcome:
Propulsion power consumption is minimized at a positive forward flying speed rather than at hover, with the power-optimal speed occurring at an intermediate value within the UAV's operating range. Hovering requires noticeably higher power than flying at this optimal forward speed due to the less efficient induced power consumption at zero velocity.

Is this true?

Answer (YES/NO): YES